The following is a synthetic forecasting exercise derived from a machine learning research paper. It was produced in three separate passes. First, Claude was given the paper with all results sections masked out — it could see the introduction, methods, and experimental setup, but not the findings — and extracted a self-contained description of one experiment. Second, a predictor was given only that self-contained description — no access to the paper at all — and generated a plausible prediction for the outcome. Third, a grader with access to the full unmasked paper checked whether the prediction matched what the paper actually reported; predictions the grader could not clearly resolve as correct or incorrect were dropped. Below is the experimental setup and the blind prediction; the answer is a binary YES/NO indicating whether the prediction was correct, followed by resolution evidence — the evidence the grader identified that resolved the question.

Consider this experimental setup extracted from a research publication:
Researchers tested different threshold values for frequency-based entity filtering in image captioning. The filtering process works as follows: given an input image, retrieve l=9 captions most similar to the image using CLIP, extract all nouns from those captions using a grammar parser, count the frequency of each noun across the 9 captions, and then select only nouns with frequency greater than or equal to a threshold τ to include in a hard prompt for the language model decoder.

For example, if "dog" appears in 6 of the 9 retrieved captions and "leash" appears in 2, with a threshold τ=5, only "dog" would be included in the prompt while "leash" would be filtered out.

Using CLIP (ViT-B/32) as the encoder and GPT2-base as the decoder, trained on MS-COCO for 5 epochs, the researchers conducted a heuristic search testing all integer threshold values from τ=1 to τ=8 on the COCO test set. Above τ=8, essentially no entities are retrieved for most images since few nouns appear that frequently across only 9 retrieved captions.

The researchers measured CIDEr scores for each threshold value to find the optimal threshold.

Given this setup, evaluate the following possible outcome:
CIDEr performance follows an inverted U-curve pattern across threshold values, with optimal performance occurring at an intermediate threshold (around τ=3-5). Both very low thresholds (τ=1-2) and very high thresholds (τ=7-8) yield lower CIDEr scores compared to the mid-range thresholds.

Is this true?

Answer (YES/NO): YES